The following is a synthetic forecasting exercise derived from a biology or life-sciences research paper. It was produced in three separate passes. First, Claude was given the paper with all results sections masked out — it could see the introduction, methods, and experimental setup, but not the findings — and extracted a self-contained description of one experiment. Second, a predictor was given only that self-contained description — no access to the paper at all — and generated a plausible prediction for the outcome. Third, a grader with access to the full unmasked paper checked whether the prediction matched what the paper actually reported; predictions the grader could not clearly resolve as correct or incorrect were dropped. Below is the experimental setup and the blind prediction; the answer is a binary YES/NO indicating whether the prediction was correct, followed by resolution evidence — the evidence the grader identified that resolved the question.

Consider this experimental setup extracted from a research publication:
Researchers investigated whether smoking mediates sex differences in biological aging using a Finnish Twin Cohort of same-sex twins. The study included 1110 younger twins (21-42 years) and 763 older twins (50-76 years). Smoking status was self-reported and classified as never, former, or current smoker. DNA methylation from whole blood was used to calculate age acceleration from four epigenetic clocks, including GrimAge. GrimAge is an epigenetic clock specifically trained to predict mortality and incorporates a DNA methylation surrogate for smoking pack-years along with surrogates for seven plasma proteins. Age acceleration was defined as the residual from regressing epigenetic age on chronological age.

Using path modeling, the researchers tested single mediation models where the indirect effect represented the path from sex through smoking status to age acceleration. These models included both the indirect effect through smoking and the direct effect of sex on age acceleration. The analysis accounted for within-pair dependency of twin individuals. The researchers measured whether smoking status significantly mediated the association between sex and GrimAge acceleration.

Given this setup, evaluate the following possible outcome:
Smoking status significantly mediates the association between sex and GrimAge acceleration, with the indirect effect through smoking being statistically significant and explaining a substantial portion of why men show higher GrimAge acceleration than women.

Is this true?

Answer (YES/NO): NO